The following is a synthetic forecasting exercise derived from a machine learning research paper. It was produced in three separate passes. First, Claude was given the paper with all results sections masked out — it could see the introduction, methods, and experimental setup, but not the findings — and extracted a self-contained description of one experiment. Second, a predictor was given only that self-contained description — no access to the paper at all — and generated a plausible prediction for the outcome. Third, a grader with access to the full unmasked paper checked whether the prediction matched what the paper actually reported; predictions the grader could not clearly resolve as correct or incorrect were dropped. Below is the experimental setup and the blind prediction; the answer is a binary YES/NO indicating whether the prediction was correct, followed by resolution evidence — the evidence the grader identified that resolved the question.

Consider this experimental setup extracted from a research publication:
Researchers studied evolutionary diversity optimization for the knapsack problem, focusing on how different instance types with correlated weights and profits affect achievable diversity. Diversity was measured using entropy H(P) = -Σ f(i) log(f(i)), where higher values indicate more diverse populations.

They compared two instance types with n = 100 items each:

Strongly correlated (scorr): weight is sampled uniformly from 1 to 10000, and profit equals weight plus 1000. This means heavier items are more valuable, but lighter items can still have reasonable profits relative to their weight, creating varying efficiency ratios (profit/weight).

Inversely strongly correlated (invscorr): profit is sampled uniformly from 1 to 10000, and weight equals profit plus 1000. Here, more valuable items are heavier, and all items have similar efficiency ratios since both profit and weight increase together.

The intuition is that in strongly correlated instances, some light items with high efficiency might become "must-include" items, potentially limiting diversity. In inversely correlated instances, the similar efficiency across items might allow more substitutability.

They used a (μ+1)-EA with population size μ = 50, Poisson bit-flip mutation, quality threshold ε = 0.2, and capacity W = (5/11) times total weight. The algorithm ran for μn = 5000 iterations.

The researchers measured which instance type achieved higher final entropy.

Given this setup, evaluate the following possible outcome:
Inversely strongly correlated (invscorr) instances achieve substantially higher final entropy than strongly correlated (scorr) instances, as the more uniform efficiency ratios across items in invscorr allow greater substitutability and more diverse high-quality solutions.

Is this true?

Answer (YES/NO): NO